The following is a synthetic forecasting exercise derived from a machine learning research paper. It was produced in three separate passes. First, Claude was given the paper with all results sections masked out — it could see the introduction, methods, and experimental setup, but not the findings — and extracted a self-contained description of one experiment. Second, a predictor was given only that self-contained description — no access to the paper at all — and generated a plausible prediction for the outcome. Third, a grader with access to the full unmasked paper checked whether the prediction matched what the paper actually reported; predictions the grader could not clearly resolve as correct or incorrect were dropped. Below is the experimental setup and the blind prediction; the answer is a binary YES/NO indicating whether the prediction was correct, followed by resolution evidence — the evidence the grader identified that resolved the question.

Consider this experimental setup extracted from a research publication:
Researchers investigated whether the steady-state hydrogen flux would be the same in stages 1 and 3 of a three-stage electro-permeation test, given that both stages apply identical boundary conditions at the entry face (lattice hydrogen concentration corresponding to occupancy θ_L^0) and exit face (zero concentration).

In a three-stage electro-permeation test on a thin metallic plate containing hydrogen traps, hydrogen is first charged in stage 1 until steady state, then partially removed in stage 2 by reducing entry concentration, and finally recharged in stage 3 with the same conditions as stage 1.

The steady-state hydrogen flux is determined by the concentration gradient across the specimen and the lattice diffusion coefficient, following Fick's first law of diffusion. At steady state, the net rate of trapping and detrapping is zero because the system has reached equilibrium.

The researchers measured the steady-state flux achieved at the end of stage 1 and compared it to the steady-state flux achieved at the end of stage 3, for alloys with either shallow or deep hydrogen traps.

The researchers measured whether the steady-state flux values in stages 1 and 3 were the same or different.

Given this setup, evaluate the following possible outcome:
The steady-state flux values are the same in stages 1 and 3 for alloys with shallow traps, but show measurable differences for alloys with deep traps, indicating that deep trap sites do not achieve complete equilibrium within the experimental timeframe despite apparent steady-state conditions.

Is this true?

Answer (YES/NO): NO